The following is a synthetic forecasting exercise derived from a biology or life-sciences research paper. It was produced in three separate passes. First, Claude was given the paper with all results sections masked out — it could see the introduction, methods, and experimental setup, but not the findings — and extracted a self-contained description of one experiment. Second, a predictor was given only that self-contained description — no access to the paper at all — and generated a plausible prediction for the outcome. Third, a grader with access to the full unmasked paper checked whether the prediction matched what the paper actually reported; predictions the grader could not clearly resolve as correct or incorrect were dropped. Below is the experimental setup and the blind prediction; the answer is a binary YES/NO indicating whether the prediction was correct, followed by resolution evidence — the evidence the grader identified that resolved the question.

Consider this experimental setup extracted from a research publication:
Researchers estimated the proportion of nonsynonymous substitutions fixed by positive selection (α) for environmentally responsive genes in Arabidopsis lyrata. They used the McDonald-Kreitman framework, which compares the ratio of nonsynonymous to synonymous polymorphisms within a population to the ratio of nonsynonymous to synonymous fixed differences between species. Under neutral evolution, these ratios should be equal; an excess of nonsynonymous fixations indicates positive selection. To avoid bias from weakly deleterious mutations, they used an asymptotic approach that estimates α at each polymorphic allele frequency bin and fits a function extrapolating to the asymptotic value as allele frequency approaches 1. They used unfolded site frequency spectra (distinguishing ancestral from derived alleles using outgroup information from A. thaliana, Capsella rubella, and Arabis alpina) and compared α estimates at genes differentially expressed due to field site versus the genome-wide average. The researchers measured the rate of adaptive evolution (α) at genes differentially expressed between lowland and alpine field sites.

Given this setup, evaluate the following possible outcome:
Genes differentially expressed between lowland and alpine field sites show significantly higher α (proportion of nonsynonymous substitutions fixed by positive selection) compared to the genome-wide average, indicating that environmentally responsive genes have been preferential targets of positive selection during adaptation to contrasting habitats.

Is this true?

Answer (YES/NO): NO